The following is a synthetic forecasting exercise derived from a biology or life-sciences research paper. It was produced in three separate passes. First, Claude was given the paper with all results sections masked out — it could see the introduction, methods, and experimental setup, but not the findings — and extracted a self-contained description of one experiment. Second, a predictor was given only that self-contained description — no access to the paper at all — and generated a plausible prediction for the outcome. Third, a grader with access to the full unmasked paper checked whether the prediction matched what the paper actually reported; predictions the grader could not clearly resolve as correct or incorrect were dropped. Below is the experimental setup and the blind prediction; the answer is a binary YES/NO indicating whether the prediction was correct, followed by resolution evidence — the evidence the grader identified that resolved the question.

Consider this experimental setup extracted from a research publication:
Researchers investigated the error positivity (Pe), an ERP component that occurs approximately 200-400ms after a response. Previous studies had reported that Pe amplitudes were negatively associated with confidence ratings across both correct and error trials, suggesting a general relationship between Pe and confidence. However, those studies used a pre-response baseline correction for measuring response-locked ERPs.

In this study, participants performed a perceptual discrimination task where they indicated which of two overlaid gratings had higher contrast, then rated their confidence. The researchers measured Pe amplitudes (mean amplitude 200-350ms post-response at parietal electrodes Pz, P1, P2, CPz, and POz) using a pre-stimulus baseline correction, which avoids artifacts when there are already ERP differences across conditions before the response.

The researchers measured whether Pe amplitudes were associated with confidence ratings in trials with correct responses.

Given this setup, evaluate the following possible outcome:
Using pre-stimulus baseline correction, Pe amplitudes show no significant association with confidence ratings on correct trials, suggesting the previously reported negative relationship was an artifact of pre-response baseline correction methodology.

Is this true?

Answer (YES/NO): YES